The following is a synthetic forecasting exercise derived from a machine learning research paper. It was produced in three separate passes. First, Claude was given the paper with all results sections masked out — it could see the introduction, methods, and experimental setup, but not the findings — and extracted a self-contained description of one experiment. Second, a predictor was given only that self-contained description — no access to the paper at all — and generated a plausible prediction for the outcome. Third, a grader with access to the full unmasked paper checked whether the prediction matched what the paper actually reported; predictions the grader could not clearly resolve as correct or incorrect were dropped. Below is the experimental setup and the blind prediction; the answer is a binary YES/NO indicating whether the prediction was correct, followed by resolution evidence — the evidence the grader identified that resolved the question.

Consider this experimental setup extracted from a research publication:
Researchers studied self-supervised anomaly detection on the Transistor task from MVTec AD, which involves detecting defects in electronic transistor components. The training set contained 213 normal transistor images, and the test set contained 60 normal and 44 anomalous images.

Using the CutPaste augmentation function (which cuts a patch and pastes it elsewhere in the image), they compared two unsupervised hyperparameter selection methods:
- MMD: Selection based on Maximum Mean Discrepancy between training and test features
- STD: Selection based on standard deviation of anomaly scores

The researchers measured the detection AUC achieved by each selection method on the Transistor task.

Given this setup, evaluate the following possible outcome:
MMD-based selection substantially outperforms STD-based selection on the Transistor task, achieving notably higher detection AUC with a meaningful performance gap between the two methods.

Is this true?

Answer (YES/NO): YES